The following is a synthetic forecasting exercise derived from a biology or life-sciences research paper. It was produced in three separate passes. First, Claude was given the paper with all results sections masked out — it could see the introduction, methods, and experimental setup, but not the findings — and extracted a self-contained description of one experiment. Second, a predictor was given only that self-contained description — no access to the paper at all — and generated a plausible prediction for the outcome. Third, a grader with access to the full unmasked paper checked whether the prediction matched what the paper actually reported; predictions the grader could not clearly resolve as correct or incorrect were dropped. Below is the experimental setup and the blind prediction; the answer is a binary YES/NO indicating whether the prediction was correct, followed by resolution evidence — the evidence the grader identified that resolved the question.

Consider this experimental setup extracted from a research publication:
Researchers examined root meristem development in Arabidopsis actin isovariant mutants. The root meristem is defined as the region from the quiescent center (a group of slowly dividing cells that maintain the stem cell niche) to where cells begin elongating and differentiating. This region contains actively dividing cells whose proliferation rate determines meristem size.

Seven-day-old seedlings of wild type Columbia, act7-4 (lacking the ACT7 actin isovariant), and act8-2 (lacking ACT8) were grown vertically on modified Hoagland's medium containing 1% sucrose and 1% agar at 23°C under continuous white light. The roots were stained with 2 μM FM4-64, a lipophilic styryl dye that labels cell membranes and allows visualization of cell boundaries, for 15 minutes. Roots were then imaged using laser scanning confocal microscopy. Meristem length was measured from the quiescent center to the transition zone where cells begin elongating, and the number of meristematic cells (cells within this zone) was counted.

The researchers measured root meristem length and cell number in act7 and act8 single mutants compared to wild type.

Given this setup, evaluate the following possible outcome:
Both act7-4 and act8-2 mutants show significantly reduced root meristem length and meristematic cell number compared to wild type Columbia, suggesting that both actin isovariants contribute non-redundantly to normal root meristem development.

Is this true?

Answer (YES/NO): NO